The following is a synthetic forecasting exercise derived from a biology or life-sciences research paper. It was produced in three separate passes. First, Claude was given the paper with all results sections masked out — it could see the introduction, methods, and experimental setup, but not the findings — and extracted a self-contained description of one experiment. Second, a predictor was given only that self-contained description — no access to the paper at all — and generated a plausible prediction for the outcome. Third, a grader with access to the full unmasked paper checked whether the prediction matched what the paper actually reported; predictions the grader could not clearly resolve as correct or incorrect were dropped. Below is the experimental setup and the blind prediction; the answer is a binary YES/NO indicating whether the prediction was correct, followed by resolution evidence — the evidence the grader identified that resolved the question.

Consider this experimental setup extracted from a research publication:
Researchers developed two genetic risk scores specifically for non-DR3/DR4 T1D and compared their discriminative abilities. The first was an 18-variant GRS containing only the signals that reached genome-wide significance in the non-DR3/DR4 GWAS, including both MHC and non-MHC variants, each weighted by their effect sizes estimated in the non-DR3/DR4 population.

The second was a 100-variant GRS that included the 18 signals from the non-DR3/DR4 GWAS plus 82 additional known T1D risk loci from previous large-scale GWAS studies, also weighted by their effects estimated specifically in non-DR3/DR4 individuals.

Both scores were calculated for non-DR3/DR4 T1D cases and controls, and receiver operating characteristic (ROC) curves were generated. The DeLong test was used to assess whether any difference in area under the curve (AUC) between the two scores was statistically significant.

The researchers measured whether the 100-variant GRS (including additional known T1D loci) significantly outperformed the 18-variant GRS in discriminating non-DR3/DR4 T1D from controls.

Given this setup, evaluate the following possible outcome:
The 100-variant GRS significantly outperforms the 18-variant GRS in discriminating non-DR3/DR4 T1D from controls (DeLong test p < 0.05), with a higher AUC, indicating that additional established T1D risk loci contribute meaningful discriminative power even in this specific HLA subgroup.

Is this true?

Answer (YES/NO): YES